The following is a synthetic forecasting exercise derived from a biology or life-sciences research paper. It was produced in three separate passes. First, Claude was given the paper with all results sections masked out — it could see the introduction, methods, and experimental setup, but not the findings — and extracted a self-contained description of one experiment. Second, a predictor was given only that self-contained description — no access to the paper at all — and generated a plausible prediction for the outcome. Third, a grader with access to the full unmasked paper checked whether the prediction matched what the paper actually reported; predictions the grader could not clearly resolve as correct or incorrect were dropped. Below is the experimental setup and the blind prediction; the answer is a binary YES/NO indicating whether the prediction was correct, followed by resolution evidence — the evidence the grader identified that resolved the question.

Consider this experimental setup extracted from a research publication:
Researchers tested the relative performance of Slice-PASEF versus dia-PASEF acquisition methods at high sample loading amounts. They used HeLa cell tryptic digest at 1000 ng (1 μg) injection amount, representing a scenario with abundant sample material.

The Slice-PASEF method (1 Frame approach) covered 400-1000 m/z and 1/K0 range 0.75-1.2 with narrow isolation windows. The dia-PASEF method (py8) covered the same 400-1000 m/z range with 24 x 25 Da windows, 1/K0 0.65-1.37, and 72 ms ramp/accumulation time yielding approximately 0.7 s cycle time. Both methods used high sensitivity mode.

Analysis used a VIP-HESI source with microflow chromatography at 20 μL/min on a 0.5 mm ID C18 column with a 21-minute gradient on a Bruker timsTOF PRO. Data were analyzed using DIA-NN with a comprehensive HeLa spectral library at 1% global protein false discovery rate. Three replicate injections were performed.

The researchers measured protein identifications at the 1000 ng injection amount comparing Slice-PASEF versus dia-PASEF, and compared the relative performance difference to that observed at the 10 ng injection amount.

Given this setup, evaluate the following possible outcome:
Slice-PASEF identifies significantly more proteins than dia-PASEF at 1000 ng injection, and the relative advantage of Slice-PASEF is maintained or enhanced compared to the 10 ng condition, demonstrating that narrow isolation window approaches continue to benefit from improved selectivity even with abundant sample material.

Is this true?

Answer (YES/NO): NO